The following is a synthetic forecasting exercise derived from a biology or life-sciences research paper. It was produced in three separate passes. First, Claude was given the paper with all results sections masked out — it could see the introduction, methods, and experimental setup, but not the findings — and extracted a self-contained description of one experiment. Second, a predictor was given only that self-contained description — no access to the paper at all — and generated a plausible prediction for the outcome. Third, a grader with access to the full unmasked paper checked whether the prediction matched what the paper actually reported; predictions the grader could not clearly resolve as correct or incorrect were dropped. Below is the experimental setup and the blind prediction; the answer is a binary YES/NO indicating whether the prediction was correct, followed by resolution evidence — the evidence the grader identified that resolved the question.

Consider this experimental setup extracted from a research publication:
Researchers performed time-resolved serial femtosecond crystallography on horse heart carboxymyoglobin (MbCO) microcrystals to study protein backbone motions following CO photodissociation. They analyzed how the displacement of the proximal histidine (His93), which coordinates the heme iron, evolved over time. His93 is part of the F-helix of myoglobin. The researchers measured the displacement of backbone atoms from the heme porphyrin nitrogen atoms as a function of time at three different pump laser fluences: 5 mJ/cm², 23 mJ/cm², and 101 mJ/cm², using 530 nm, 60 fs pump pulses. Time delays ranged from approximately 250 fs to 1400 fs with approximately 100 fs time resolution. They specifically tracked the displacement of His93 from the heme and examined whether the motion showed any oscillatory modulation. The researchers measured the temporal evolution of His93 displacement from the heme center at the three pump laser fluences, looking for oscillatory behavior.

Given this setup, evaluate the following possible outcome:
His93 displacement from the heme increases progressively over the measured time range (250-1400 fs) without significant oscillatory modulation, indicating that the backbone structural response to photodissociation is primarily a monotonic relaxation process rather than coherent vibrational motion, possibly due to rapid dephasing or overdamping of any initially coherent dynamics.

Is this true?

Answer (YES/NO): NO